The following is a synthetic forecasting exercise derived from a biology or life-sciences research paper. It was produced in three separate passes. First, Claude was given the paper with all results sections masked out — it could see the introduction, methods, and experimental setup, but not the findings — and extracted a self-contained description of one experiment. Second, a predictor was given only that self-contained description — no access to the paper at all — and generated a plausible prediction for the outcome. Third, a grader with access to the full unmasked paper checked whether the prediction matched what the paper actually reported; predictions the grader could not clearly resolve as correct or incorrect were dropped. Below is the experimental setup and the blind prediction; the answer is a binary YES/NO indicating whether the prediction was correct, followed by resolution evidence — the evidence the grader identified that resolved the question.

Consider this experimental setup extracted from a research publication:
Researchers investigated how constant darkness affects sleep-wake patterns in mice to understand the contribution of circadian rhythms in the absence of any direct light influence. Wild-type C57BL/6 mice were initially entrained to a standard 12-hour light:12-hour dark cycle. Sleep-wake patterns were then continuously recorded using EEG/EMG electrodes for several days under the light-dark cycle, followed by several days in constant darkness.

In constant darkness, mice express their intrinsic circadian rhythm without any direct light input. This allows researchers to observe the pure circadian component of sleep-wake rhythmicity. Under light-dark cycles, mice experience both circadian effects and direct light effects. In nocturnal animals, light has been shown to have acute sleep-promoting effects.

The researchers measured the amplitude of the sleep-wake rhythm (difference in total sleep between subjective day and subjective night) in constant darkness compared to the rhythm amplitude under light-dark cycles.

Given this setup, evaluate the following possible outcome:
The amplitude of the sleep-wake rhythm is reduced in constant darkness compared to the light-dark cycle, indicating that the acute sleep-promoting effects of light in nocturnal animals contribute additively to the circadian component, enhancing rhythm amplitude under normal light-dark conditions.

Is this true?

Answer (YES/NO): YES